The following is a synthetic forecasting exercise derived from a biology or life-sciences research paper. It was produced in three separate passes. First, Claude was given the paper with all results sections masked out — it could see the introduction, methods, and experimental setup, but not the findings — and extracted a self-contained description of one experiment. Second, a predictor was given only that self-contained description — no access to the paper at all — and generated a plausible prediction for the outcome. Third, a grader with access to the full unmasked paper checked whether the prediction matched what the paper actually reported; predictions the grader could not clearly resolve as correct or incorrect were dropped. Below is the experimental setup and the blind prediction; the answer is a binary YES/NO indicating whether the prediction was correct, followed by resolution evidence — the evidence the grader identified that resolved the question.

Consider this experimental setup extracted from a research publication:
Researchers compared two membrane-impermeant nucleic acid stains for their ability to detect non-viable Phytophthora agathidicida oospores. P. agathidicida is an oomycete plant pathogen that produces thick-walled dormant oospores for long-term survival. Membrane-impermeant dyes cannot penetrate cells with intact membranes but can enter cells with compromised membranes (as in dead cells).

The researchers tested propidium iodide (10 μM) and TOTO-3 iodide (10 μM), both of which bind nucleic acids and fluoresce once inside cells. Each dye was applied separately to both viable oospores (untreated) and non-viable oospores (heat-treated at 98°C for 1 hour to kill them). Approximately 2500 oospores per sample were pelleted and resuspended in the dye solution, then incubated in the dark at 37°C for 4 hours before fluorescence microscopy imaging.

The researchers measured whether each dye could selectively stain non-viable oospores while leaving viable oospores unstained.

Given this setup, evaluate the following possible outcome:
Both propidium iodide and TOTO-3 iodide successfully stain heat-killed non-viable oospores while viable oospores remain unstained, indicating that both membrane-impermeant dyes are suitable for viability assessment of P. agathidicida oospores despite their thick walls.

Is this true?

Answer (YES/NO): NO